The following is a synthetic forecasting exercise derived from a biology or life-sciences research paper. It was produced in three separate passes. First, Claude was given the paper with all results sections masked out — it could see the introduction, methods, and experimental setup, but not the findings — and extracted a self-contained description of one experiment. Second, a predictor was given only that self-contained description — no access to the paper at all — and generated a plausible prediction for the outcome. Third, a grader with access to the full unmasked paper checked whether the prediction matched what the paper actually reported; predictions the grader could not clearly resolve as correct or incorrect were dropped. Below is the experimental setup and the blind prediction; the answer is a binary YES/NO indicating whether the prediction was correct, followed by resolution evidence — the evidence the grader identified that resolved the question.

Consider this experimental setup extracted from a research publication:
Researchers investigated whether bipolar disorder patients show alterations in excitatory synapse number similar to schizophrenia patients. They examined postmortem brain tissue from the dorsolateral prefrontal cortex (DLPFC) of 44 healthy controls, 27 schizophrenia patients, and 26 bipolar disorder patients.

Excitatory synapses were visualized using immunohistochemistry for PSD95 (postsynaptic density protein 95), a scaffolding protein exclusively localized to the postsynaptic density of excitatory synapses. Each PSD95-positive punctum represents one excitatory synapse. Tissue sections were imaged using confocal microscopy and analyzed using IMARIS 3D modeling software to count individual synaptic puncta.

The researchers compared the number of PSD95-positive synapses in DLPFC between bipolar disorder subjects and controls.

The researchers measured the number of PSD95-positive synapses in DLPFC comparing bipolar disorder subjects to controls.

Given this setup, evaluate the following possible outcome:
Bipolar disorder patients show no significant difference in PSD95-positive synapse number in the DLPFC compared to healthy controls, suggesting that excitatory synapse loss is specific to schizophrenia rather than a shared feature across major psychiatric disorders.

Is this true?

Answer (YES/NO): NO